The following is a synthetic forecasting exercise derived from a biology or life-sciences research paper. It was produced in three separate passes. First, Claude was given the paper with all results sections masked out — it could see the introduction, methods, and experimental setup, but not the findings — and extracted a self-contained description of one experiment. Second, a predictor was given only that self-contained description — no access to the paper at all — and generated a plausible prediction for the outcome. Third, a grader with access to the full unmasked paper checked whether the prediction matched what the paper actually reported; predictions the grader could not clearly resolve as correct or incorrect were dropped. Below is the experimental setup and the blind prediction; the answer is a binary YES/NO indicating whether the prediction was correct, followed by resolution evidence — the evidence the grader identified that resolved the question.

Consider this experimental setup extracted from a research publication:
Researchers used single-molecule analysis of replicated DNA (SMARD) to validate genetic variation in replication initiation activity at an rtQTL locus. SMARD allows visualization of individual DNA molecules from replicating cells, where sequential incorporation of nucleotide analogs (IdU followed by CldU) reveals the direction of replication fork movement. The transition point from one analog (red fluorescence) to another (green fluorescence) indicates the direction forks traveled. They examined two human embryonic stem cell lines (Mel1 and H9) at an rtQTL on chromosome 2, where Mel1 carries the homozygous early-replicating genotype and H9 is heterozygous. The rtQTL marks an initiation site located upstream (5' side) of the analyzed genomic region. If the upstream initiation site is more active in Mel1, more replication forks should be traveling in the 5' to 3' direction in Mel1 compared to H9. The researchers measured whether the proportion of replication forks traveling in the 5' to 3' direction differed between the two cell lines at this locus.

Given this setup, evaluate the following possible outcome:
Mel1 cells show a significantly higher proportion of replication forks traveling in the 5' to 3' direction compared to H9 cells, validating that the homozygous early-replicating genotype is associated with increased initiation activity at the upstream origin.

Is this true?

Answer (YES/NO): YES